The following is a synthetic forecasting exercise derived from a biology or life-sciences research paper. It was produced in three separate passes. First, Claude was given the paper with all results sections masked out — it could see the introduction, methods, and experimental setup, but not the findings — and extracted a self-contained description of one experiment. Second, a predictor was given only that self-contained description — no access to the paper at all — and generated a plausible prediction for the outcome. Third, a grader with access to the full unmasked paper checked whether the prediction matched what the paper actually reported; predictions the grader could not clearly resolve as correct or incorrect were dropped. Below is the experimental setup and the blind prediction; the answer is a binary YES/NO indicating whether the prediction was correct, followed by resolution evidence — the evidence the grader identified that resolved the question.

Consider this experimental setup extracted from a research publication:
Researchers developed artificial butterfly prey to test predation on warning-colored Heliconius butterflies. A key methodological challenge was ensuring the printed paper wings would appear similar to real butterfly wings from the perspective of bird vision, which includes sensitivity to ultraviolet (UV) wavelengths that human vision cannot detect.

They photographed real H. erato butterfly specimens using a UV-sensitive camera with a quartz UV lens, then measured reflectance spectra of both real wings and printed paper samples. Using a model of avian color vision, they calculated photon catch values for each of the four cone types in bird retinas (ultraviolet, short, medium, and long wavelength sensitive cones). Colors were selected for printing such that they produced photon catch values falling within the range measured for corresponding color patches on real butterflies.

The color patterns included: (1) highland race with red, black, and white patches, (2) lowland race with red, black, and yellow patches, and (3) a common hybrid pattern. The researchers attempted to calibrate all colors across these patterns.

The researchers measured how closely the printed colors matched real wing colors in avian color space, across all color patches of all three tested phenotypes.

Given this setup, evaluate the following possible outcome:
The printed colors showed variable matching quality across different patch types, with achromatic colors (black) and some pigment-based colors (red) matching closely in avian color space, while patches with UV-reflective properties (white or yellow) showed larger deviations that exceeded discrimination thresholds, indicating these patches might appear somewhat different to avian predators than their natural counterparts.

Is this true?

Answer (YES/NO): NO